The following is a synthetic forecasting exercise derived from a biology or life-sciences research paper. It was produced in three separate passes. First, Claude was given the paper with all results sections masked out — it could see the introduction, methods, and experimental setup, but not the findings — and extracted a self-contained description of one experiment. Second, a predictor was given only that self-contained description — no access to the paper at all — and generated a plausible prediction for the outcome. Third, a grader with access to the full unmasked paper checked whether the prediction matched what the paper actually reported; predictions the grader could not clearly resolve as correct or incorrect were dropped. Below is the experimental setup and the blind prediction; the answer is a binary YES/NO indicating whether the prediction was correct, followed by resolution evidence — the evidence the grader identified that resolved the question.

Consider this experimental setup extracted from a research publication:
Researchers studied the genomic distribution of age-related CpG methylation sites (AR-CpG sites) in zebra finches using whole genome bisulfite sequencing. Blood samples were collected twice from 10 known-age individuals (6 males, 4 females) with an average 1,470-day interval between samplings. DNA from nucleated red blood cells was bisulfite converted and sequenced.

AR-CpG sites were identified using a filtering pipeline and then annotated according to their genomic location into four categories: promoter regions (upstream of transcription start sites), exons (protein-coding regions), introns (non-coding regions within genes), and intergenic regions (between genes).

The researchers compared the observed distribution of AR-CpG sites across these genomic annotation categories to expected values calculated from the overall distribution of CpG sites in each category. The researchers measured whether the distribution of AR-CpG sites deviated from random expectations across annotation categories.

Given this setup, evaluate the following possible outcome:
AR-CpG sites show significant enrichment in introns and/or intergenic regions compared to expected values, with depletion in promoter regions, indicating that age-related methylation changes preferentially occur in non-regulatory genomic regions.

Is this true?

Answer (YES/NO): NO